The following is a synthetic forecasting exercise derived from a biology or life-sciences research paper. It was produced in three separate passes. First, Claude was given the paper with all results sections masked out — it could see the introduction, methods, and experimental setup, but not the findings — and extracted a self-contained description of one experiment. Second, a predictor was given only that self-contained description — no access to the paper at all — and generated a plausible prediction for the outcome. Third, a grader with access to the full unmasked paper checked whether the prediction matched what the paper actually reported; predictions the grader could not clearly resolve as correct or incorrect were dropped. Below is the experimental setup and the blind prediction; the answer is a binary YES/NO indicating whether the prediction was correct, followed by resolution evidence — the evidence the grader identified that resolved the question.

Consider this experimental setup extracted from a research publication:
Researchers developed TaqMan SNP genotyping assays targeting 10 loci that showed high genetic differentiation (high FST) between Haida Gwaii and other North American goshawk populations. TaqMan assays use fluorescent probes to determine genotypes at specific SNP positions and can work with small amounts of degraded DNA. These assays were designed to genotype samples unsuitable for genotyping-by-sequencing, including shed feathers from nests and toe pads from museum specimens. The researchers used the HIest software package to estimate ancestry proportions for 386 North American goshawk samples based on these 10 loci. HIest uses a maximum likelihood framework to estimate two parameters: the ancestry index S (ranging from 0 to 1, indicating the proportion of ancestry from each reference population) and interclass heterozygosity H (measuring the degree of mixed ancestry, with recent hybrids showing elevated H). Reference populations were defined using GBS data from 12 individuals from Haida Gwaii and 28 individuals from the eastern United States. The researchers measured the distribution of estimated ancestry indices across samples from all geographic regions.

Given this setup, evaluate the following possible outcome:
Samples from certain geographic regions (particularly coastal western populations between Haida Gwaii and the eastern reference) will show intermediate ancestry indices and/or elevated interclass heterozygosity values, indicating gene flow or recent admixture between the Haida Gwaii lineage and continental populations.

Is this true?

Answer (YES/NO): YES